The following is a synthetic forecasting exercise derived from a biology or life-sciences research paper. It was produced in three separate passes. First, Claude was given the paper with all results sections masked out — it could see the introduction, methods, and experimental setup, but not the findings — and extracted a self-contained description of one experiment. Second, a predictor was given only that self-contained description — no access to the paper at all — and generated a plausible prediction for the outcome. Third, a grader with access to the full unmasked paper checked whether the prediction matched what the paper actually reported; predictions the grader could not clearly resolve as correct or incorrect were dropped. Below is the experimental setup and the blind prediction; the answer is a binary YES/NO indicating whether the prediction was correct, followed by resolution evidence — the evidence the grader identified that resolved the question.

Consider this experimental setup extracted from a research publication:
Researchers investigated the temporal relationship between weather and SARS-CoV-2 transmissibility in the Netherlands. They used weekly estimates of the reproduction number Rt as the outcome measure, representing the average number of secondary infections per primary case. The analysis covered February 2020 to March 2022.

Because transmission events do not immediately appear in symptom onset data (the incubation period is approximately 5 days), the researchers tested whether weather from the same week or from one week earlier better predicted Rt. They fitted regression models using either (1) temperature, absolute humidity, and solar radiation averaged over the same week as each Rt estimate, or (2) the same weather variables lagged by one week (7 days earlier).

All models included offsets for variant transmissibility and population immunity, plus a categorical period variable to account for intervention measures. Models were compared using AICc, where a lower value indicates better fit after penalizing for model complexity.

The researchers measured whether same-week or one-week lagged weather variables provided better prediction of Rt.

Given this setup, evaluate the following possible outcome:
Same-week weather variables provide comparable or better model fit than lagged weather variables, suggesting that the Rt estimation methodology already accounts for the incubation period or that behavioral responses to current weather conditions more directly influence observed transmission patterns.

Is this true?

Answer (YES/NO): YES